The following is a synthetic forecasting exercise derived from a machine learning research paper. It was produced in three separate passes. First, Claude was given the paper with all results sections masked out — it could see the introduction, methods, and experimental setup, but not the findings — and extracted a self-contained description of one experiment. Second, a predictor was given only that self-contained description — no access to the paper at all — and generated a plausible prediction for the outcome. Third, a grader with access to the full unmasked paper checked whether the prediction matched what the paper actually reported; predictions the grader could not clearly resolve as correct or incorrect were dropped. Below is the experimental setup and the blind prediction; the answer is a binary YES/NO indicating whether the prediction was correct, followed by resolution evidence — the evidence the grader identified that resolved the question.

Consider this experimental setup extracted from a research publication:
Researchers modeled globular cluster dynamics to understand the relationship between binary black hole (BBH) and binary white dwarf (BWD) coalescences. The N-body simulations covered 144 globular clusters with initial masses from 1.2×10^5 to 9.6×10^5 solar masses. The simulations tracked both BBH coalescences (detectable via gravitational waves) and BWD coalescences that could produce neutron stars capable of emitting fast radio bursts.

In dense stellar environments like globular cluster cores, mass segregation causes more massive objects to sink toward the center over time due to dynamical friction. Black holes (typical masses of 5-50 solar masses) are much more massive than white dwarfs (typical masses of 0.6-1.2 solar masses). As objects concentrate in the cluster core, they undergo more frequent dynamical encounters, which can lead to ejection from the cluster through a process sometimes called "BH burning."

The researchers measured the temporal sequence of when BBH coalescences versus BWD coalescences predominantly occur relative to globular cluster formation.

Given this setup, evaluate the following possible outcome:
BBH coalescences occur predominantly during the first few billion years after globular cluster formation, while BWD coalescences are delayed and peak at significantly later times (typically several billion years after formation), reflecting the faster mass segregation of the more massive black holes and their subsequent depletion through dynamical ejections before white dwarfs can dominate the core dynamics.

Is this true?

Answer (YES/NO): YES